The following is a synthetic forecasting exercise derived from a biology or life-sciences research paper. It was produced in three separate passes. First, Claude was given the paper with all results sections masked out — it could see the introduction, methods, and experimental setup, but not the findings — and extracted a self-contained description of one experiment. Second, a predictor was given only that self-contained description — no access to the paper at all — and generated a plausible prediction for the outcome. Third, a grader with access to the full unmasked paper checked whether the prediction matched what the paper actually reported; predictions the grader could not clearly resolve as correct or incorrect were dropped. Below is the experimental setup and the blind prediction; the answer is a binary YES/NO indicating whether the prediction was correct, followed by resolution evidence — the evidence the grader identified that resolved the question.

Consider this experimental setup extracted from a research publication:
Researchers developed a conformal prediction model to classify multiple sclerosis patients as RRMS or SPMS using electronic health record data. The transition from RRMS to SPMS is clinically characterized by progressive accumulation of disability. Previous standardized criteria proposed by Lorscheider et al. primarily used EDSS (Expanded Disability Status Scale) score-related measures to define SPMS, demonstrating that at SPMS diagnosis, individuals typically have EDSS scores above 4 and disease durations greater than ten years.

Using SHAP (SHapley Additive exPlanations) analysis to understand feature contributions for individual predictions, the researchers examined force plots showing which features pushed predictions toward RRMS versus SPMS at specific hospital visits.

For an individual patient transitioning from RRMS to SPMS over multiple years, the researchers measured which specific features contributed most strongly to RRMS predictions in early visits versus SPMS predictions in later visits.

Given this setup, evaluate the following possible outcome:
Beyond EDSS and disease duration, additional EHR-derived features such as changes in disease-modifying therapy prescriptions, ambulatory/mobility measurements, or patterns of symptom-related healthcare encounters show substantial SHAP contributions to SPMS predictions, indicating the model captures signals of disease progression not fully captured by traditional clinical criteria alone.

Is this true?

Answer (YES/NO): NO